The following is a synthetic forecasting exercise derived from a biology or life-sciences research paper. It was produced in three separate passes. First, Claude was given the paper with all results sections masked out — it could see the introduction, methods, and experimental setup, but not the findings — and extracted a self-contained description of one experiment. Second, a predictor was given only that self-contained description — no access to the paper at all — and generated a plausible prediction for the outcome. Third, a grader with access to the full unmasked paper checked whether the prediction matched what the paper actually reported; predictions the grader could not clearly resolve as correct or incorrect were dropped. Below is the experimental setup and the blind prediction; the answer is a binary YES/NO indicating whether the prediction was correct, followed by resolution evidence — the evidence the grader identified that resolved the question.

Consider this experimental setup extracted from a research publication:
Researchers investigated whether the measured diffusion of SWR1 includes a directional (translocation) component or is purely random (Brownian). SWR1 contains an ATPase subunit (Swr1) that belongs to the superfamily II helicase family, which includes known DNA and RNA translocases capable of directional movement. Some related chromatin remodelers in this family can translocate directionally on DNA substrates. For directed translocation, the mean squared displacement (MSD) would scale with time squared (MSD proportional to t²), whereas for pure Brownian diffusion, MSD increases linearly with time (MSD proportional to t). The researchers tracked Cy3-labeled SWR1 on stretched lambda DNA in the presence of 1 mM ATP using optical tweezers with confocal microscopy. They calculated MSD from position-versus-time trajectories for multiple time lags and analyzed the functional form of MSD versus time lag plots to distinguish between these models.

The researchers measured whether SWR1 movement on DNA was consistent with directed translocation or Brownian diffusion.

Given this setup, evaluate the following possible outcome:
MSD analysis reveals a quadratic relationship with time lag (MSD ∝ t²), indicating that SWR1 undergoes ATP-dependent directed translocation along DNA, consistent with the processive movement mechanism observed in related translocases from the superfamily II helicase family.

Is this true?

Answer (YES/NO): NO